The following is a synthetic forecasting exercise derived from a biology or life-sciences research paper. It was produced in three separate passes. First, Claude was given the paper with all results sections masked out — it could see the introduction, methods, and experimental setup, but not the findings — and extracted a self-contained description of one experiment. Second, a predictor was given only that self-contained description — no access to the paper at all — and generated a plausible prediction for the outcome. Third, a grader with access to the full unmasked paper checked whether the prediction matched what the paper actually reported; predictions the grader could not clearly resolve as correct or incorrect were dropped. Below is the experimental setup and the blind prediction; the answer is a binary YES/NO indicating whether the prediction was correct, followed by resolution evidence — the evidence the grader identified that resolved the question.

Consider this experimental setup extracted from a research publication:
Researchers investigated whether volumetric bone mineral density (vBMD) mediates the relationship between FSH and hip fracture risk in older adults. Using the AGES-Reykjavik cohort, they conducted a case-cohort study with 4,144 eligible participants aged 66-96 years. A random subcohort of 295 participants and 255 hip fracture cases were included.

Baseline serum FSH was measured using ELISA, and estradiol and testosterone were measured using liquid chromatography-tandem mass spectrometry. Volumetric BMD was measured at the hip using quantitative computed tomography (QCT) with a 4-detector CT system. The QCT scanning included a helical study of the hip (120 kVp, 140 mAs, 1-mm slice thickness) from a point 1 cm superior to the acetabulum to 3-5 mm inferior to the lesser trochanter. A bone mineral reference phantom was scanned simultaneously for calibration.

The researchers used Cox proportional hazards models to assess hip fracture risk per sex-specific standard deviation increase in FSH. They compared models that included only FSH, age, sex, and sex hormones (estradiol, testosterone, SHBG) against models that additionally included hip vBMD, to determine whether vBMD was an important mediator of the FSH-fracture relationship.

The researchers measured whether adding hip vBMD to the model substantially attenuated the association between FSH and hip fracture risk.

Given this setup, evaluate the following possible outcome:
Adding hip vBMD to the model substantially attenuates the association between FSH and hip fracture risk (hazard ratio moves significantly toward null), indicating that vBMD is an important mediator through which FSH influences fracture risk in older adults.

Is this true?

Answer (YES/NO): NO